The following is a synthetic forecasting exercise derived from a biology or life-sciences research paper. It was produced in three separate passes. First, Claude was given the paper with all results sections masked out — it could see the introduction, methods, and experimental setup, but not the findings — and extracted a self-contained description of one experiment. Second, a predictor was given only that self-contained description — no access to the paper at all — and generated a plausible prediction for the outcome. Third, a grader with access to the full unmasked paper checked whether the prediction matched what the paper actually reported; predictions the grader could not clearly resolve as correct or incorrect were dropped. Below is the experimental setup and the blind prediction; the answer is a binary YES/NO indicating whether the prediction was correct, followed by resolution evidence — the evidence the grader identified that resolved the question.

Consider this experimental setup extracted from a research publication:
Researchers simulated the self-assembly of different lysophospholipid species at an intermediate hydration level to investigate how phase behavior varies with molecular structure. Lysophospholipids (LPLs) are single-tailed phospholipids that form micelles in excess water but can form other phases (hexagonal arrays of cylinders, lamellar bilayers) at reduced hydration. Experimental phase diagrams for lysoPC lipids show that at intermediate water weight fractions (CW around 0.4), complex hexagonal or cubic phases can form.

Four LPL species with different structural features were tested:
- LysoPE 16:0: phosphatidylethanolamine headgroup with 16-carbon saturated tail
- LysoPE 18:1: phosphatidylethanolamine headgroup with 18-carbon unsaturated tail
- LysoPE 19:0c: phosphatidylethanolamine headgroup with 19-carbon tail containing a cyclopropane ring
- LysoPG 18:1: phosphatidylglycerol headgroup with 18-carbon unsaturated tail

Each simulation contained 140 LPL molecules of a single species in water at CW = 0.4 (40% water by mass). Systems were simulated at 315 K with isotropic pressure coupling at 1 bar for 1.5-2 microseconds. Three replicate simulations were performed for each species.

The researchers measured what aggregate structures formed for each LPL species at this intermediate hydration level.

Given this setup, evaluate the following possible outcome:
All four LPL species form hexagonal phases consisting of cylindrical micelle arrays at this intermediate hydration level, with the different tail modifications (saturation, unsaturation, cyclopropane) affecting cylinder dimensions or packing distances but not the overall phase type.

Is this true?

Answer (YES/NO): NO